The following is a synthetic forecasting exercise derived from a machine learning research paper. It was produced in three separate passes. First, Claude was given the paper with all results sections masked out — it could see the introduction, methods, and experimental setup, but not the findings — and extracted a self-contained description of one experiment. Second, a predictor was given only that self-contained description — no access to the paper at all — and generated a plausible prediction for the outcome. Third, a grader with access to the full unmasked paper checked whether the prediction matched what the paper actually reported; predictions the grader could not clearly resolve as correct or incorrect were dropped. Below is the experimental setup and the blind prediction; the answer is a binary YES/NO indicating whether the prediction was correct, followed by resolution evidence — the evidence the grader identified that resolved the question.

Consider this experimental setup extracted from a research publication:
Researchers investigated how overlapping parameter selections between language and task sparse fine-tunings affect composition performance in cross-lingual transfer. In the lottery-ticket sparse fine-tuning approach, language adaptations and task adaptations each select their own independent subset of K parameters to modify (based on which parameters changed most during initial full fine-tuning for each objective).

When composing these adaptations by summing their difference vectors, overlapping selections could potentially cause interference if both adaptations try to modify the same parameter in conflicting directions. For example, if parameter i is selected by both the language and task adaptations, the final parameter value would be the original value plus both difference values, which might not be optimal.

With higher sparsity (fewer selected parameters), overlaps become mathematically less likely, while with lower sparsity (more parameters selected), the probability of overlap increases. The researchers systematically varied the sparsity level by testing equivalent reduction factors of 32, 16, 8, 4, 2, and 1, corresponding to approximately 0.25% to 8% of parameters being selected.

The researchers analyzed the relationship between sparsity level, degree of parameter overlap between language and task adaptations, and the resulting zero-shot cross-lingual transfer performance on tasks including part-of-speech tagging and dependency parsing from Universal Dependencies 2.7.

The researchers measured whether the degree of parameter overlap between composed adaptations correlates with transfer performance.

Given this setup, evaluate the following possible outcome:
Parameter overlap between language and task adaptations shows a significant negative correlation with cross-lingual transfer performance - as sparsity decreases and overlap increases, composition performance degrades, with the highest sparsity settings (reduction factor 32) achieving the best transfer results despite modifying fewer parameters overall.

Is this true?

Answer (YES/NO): NO